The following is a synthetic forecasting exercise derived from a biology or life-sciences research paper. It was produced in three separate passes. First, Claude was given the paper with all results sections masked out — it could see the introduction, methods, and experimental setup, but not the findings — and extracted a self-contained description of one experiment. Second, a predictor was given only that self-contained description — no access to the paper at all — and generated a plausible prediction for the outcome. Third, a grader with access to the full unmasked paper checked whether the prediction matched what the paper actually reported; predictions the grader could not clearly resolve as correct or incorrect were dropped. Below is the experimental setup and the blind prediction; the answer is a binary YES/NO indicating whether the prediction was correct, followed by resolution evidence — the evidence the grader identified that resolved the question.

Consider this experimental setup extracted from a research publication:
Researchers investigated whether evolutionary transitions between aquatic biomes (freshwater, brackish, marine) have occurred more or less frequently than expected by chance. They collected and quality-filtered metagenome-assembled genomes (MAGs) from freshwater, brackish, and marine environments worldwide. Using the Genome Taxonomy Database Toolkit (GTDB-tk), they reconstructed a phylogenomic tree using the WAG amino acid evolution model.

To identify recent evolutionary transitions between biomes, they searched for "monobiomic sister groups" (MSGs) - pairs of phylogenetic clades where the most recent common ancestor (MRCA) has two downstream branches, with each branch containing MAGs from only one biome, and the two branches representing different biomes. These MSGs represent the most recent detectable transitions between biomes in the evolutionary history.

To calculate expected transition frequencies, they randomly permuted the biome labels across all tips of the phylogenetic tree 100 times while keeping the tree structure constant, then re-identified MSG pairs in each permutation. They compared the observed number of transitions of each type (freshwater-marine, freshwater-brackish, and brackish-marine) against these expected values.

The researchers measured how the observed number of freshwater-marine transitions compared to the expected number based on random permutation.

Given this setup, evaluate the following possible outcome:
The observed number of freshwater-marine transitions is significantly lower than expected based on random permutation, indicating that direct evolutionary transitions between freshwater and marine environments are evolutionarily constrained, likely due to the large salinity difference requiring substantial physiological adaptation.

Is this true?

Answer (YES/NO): YES